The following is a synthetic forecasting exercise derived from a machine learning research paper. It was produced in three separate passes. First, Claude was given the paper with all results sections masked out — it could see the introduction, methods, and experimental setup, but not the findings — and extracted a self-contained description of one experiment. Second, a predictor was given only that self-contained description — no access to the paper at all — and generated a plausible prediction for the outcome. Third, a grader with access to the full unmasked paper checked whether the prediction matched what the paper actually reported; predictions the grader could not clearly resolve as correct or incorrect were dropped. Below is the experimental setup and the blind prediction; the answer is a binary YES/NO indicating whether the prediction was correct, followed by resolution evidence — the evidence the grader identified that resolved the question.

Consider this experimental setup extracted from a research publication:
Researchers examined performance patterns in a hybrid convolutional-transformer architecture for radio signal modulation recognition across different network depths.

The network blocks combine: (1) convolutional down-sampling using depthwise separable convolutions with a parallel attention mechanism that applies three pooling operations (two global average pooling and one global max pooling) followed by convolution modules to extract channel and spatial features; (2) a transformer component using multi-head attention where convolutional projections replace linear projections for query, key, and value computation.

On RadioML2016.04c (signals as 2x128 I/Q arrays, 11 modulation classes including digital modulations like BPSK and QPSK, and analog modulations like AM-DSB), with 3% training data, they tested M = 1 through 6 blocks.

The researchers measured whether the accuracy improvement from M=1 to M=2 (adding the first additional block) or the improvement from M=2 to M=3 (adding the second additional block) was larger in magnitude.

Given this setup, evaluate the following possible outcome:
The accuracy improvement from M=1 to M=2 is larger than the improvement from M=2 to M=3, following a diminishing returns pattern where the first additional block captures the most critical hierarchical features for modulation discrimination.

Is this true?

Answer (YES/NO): YES